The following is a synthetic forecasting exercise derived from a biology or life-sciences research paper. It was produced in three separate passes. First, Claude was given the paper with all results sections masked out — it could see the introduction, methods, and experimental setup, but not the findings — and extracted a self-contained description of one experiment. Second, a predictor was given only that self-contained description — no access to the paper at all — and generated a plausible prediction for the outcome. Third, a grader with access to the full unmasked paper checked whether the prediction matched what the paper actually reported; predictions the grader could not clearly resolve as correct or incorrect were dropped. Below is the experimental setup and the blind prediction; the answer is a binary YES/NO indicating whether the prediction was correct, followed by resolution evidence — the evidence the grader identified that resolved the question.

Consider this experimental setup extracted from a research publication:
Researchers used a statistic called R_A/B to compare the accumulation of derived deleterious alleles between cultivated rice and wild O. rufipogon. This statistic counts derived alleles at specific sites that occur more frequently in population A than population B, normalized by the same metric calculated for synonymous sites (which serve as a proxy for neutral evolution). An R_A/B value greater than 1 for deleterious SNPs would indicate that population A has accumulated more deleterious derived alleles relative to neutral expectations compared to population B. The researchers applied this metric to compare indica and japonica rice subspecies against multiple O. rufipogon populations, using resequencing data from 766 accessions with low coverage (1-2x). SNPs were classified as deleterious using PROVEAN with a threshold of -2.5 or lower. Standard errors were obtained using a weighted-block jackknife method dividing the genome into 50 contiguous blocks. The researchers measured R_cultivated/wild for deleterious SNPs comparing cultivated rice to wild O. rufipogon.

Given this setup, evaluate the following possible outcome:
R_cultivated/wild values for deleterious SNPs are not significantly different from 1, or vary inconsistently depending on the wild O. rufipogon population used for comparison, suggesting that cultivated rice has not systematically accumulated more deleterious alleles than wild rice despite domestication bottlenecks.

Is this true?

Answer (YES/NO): NO